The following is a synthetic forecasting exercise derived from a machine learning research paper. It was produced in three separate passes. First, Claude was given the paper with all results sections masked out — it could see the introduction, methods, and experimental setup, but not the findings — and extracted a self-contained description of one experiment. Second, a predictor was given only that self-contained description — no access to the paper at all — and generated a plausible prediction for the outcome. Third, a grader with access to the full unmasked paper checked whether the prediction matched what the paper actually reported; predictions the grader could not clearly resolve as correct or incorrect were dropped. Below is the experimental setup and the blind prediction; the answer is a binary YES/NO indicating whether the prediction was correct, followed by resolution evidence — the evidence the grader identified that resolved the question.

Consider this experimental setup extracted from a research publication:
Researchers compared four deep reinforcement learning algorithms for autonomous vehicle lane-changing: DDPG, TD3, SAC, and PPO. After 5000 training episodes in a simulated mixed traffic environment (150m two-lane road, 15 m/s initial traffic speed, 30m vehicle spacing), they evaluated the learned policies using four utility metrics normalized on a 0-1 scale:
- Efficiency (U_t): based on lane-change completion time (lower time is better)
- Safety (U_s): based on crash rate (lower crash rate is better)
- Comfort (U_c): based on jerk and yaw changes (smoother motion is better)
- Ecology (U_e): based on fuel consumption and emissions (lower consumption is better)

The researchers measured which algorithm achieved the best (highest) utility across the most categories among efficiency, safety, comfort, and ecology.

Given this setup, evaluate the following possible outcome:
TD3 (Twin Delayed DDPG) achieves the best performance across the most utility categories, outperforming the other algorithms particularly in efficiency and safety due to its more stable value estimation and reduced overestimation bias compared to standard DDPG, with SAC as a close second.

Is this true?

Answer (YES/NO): NO